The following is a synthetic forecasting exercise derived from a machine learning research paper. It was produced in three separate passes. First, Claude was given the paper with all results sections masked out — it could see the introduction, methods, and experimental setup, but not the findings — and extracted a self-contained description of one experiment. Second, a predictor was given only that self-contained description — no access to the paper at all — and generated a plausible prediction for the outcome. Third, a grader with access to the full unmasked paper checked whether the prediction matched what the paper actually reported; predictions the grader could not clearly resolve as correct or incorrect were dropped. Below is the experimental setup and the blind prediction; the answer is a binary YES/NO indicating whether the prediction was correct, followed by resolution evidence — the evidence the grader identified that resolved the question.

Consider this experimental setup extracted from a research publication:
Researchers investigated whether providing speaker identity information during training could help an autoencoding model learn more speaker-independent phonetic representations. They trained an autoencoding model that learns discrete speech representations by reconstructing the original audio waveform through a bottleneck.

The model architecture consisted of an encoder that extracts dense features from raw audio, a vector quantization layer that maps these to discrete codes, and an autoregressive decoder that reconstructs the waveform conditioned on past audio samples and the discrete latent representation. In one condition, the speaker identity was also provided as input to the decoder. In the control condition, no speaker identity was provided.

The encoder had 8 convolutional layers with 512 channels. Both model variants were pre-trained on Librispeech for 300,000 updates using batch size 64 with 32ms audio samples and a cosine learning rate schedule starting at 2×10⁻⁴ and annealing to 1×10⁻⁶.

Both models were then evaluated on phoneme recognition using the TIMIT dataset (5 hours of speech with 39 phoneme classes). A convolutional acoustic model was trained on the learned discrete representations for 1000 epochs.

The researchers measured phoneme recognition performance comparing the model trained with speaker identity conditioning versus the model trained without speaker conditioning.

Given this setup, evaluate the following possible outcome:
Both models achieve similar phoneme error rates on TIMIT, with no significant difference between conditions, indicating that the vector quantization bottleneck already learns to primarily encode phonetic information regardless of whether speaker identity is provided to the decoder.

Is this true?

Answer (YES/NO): YES